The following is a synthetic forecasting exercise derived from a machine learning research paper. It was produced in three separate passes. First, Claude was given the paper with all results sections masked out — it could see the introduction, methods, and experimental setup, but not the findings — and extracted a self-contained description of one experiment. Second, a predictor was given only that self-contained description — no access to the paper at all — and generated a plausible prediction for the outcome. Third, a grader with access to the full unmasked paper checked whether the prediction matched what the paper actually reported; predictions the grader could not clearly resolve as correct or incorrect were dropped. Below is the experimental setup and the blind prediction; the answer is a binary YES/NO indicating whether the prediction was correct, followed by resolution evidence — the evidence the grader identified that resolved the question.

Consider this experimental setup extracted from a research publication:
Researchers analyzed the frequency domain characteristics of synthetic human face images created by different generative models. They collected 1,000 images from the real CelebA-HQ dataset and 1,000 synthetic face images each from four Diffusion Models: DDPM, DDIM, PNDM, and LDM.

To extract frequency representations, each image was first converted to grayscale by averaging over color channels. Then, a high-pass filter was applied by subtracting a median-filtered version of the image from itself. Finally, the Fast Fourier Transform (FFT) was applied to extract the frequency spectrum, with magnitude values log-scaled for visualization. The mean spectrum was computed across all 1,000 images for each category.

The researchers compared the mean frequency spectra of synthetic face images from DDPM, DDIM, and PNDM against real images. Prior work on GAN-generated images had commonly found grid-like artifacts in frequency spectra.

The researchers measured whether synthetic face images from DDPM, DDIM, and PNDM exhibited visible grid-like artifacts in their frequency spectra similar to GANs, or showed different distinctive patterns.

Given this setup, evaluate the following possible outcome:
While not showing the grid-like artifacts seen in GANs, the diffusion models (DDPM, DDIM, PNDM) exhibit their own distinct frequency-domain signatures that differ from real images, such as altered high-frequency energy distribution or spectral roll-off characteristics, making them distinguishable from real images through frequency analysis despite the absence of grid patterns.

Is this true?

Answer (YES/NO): NO